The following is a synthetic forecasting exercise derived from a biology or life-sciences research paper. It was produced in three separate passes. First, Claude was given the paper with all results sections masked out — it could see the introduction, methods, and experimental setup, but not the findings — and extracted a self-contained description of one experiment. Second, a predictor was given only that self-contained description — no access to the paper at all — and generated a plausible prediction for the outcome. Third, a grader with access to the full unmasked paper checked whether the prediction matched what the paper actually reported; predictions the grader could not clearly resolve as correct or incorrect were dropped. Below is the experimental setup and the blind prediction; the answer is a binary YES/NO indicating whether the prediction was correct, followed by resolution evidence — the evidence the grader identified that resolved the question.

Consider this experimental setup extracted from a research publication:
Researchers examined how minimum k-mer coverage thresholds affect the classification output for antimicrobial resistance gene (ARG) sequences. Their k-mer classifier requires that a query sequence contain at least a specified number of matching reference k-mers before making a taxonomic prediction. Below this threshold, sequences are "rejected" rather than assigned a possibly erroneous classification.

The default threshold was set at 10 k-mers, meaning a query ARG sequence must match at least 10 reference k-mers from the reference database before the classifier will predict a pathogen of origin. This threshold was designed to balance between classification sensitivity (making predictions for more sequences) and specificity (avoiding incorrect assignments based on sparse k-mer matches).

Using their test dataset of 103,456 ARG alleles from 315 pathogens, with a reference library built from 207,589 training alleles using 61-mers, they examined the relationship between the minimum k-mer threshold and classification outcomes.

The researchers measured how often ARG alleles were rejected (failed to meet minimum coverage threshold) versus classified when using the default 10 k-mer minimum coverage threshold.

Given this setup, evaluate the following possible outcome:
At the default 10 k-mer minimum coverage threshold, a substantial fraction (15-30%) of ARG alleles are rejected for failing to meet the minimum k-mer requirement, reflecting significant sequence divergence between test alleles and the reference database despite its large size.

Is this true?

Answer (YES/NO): NO